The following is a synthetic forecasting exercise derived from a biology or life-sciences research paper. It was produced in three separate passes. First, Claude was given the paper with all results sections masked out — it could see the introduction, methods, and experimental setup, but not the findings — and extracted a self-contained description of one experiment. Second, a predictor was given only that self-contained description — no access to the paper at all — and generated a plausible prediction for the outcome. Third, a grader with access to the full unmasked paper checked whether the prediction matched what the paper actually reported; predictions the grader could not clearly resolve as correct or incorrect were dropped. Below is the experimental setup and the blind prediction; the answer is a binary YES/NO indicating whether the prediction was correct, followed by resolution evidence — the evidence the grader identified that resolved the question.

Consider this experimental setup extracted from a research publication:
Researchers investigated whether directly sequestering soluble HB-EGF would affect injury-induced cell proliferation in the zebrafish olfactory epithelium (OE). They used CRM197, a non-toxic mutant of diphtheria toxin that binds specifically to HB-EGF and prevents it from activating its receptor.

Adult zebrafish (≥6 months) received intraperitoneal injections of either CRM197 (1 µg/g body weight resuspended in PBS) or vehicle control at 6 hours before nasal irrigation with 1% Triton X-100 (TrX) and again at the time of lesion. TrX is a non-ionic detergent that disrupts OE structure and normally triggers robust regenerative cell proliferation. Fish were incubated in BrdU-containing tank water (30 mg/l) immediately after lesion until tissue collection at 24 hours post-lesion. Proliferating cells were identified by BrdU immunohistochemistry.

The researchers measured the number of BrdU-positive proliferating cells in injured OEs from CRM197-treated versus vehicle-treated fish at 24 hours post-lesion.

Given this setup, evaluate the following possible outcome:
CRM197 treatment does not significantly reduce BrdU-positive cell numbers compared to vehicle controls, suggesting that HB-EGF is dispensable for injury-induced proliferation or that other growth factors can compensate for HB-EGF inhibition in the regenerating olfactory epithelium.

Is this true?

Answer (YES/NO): NO